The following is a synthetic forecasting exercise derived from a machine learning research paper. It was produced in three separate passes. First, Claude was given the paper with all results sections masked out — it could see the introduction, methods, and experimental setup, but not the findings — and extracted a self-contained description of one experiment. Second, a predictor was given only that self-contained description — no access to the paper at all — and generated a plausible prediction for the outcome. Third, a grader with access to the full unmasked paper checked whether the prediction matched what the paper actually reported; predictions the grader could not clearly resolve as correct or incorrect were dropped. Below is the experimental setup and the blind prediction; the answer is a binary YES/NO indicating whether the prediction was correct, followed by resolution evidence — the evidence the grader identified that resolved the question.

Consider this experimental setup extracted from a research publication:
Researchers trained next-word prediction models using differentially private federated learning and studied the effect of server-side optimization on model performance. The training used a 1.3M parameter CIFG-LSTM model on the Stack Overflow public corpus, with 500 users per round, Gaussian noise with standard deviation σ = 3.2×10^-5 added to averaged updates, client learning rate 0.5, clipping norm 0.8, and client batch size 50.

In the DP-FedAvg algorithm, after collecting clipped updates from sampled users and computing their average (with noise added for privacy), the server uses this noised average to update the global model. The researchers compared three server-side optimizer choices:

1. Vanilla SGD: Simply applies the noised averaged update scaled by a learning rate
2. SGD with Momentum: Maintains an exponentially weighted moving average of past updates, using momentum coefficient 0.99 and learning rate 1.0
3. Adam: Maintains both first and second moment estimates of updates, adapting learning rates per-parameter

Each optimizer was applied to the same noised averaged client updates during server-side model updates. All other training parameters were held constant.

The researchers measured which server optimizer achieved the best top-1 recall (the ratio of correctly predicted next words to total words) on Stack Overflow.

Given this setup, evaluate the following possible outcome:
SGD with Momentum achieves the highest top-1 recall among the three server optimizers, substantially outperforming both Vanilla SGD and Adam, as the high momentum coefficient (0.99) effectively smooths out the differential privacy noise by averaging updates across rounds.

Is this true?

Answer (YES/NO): NO